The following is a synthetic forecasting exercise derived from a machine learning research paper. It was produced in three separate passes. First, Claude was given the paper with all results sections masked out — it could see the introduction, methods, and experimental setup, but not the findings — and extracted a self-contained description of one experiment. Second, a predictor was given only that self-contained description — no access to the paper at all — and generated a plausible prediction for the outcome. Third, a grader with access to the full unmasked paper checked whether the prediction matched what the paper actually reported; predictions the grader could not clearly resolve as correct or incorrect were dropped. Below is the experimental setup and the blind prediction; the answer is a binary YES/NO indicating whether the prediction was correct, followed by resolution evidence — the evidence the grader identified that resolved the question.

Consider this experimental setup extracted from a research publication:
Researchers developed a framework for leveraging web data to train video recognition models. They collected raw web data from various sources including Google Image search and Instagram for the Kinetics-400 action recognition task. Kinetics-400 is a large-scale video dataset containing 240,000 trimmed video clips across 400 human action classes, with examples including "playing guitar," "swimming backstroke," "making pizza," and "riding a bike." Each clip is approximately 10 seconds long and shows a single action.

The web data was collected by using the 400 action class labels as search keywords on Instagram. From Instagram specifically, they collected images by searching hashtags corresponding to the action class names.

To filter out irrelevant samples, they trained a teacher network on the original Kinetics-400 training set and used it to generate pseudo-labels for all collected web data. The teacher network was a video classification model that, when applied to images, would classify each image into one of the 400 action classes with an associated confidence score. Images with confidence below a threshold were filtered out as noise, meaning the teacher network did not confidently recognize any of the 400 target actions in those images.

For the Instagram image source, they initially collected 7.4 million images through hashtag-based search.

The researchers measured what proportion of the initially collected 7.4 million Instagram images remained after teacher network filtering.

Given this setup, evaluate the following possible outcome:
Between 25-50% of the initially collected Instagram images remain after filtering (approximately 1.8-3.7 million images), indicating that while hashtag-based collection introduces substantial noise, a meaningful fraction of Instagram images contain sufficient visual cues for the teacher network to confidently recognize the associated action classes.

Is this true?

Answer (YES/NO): NO